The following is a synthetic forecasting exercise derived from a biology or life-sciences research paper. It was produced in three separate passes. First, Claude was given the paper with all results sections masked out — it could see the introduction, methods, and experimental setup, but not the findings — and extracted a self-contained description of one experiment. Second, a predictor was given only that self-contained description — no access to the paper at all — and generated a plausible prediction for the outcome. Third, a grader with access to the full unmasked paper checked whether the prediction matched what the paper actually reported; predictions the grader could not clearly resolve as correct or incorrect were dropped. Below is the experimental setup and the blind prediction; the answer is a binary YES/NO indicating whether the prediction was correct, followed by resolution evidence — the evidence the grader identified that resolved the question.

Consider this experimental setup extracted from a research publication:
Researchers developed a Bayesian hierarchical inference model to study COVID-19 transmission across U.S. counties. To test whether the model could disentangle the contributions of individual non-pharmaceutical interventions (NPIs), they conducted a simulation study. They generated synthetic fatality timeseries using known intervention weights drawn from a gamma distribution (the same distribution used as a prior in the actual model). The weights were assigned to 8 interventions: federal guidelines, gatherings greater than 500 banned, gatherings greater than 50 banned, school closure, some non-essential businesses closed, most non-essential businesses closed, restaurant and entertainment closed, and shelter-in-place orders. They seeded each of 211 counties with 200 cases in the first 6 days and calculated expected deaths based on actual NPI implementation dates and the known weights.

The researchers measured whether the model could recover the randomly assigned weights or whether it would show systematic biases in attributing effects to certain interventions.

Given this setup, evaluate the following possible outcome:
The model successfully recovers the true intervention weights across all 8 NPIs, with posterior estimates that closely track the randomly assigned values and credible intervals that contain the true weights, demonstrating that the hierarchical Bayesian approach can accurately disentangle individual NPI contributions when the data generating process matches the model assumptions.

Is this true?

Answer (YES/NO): NO